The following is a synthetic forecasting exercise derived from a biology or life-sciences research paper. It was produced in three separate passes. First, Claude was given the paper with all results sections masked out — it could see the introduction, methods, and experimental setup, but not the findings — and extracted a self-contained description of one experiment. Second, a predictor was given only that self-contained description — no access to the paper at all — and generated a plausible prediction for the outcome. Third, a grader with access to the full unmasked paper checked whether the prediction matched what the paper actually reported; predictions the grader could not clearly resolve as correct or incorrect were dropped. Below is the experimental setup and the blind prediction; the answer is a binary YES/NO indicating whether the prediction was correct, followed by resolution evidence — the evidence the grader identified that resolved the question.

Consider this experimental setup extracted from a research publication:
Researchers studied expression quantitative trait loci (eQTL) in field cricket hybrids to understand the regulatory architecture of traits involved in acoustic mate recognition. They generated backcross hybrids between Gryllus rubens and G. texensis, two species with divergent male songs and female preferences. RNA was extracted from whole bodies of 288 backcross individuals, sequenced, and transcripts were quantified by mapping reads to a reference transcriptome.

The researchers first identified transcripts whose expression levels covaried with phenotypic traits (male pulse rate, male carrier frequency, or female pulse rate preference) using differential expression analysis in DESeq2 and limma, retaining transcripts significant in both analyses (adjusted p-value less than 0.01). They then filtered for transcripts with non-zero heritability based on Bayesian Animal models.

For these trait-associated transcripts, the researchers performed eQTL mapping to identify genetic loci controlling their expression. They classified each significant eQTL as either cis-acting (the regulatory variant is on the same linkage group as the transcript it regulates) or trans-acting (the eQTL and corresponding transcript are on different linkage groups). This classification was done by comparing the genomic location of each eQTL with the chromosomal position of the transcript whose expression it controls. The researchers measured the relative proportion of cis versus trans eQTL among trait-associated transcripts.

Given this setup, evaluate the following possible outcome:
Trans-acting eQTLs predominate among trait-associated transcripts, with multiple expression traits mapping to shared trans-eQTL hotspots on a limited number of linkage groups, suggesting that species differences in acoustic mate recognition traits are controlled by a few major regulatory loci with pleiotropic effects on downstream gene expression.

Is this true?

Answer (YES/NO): NO